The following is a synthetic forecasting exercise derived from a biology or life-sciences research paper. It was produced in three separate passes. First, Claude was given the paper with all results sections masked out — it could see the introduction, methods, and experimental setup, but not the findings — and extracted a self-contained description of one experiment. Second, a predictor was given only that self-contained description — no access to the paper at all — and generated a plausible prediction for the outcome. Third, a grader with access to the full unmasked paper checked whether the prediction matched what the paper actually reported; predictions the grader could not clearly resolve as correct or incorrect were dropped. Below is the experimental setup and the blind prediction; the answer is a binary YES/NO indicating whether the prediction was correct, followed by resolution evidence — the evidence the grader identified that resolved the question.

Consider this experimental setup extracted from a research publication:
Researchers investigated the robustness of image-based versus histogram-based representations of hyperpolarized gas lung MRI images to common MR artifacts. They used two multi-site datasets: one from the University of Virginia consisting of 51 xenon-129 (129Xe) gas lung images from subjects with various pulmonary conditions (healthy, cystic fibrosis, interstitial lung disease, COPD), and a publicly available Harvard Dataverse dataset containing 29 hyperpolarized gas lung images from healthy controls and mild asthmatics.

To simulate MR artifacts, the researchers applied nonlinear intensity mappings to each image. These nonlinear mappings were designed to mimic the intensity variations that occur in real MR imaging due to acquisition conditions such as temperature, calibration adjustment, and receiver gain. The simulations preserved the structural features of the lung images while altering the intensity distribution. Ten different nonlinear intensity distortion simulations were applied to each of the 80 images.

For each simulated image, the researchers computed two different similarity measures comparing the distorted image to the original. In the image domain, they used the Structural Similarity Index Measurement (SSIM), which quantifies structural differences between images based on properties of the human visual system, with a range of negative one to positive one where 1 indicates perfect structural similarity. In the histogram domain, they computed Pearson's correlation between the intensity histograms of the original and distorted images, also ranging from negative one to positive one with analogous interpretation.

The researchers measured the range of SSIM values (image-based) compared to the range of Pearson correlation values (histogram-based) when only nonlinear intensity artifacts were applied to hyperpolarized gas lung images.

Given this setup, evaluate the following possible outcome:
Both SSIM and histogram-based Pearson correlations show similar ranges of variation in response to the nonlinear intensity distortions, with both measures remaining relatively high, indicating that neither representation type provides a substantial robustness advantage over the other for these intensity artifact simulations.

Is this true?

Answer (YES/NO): NO